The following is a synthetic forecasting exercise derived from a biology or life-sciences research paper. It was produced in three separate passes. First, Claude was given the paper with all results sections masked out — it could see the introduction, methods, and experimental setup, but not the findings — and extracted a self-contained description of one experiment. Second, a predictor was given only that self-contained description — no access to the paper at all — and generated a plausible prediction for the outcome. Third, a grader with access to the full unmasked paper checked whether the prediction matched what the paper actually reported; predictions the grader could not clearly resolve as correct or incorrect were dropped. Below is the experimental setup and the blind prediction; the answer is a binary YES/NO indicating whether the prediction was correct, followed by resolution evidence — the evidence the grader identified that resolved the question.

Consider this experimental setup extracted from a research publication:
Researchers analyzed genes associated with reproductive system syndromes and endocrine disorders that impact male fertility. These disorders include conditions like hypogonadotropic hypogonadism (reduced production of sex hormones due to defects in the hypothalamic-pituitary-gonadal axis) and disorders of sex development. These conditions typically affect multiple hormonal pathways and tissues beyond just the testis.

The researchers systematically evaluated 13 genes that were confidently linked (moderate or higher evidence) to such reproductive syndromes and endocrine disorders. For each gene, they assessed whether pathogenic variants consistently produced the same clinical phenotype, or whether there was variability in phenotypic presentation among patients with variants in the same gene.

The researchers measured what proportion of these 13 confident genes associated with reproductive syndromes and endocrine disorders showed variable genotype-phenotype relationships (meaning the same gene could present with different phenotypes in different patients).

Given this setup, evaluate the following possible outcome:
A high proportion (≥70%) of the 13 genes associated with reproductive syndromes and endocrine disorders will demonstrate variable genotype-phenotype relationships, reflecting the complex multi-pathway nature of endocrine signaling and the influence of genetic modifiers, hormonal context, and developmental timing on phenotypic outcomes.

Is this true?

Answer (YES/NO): YES